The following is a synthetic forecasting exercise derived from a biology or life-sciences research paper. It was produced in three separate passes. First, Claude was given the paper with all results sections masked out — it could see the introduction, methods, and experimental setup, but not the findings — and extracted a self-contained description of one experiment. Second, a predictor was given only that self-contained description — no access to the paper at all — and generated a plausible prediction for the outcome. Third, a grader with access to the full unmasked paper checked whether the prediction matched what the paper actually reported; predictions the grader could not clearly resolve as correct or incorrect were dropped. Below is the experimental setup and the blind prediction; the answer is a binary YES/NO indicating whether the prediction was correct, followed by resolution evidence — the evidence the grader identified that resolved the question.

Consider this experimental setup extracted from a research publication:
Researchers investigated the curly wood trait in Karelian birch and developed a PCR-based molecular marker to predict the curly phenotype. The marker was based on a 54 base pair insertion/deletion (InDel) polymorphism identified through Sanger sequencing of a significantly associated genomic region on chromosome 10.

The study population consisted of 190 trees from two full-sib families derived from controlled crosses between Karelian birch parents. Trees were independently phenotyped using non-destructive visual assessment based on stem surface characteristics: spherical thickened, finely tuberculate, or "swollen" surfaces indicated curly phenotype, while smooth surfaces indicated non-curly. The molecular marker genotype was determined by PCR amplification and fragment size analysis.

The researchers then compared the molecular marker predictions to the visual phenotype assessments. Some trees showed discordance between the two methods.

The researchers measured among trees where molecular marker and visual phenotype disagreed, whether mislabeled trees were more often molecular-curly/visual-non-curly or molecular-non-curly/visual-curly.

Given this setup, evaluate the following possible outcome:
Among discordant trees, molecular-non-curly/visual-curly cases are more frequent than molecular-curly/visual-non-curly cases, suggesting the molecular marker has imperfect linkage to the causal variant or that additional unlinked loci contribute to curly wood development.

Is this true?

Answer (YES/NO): NO